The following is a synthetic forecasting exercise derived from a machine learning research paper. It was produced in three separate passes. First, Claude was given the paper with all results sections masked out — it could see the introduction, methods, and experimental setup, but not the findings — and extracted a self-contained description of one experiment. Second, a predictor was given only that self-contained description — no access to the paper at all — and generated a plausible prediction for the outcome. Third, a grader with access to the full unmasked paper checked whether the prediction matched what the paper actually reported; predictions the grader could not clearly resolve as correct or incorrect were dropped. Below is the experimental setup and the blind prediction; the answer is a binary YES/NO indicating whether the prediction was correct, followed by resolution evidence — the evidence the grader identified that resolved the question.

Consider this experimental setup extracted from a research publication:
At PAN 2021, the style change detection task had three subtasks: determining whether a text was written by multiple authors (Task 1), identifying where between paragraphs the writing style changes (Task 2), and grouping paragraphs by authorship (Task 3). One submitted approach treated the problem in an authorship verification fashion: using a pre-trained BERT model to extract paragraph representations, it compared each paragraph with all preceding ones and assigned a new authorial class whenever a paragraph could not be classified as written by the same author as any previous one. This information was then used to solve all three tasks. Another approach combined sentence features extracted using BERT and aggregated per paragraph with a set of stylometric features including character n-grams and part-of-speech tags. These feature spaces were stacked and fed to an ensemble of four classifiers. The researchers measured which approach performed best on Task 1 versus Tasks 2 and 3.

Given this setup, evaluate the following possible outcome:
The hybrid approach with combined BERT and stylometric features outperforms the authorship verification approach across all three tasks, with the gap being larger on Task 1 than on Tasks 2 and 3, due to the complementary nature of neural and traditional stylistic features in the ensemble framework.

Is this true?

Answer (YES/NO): NO